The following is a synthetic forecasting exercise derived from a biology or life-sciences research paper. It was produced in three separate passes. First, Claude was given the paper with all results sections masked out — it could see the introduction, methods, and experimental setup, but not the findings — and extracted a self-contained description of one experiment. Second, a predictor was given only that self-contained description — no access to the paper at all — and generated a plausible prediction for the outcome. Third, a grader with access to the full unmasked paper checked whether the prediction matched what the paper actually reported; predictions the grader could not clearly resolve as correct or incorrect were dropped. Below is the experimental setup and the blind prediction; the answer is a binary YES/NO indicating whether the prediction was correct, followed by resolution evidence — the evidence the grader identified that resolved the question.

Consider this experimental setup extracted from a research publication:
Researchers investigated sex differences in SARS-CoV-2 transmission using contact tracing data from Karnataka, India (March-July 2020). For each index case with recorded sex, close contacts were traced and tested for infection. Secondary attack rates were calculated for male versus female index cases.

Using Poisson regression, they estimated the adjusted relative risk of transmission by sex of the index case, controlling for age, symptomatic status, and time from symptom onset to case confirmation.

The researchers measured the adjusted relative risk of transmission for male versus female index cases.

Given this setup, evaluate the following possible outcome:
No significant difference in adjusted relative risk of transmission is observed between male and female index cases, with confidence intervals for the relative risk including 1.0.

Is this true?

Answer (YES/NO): NO